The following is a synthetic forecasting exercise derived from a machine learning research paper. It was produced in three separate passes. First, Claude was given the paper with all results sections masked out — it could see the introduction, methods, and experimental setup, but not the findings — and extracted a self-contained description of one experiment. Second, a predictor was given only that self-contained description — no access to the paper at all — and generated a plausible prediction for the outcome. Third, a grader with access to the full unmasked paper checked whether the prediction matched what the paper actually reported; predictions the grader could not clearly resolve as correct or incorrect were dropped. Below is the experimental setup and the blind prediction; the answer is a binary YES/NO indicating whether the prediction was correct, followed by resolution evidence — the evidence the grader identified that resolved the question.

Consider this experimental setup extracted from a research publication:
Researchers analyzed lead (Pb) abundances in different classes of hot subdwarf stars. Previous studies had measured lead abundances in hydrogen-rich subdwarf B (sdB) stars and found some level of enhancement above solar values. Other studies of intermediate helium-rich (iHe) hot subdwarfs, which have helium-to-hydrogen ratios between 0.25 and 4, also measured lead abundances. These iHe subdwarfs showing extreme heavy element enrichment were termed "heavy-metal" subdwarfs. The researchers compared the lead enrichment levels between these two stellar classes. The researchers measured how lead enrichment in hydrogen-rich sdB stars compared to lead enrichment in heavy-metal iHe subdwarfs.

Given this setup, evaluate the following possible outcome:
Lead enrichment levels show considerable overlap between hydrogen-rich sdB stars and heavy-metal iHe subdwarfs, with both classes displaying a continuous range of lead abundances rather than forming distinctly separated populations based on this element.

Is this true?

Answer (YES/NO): NO